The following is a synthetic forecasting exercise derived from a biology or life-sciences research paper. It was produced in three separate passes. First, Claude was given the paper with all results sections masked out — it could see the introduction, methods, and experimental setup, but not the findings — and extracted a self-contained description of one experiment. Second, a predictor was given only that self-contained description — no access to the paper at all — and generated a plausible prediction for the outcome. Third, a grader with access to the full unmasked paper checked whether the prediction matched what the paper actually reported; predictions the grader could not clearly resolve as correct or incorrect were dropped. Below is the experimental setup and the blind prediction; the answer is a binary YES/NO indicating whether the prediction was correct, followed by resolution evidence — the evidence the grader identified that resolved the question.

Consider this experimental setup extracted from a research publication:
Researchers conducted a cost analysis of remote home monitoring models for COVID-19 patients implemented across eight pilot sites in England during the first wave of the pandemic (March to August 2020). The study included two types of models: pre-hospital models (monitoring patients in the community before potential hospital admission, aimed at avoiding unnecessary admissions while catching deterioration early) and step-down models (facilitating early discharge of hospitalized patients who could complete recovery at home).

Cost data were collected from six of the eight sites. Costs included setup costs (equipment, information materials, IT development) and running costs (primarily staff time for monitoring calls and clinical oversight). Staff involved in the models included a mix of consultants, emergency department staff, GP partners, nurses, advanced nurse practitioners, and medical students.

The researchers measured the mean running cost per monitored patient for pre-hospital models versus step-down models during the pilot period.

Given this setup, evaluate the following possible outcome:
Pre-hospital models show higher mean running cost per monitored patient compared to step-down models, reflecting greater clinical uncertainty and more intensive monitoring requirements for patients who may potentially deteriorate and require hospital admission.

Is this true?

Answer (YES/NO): YES